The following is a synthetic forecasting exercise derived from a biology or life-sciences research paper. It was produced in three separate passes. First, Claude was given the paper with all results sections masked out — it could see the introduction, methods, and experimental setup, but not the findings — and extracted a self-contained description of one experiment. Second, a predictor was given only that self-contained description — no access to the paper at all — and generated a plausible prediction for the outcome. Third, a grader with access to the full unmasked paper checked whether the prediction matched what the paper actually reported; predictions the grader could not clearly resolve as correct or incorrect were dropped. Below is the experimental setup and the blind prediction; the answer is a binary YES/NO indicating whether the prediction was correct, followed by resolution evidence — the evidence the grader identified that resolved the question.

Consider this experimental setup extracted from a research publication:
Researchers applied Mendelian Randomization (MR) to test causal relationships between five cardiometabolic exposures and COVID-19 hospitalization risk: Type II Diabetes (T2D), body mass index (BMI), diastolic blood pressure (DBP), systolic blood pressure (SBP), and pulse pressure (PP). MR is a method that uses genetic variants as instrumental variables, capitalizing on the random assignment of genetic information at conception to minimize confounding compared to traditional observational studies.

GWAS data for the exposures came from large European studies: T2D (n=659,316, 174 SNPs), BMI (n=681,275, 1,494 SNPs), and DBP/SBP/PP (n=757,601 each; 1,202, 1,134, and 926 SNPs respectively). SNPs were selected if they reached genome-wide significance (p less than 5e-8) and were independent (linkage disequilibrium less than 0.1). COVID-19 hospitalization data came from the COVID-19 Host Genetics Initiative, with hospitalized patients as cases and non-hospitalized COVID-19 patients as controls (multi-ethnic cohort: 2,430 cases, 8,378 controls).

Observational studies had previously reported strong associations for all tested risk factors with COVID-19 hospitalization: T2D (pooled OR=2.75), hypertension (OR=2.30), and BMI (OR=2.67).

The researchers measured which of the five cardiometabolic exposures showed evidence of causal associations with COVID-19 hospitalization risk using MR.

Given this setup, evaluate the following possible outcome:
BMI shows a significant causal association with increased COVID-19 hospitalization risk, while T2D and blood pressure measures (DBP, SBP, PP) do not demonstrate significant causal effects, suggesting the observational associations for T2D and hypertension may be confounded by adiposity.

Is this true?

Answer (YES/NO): NO